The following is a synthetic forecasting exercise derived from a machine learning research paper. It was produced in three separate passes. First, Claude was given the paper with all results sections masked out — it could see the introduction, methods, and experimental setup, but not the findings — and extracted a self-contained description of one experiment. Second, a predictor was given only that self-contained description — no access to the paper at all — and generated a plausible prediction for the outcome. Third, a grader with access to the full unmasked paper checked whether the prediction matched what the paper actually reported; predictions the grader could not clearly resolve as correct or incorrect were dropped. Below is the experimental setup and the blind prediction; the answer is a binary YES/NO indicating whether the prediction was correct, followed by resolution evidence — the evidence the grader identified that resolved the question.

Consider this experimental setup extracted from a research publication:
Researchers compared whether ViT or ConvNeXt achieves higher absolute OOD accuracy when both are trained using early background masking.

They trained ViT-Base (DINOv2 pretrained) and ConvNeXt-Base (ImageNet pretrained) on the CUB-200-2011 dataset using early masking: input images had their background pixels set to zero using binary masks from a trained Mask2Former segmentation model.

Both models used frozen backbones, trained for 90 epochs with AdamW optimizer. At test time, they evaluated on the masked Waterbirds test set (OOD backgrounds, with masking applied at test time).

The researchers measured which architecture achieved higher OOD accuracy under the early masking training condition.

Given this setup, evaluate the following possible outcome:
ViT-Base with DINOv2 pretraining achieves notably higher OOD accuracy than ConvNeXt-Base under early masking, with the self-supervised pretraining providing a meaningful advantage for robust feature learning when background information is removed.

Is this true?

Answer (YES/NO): NO